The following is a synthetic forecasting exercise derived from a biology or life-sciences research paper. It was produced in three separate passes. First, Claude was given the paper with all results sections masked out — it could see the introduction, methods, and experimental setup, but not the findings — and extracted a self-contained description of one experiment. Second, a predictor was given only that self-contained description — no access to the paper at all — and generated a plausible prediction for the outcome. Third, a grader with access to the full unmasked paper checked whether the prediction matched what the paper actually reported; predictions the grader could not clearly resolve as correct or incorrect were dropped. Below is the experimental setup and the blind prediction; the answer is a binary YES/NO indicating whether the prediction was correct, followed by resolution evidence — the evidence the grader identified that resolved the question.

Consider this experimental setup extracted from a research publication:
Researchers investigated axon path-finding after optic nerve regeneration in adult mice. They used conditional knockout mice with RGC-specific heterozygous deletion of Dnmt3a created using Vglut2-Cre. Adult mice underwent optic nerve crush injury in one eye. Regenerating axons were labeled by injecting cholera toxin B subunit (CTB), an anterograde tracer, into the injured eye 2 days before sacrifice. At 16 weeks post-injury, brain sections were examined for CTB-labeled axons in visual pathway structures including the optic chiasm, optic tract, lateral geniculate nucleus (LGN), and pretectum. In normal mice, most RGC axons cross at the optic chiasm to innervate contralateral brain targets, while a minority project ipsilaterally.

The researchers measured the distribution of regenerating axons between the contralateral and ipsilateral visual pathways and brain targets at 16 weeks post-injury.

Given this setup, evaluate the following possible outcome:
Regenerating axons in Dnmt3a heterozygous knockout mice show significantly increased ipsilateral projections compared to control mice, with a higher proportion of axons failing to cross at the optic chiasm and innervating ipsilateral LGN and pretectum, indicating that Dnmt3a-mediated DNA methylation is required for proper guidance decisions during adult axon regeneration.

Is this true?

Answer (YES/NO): NO